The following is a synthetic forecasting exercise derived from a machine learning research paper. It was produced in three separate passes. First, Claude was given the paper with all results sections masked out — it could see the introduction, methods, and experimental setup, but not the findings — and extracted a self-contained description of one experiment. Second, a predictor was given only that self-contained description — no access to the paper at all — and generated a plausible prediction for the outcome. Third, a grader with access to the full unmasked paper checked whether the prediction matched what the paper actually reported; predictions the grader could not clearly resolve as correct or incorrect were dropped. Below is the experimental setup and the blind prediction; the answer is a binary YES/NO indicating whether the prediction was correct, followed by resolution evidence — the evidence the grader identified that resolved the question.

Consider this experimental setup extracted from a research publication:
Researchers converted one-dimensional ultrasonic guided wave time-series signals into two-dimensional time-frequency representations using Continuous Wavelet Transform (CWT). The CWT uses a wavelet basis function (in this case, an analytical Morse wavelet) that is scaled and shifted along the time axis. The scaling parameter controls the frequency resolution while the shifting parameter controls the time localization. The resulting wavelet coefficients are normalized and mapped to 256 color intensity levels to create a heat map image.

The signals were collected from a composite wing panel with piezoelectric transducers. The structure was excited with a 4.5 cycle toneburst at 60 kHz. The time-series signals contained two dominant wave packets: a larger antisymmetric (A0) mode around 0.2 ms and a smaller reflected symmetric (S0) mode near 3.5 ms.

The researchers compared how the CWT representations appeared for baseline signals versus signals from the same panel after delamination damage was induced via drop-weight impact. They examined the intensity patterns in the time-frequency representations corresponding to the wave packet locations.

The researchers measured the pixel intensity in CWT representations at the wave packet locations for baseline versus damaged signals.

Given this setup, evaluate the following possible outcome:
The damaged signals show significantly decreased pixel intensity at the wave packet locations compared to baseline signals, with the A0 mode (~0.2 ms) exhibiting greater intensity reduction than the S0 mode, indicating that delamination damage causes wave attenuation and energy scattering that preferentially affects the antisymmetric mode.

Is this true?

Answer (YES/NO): NO